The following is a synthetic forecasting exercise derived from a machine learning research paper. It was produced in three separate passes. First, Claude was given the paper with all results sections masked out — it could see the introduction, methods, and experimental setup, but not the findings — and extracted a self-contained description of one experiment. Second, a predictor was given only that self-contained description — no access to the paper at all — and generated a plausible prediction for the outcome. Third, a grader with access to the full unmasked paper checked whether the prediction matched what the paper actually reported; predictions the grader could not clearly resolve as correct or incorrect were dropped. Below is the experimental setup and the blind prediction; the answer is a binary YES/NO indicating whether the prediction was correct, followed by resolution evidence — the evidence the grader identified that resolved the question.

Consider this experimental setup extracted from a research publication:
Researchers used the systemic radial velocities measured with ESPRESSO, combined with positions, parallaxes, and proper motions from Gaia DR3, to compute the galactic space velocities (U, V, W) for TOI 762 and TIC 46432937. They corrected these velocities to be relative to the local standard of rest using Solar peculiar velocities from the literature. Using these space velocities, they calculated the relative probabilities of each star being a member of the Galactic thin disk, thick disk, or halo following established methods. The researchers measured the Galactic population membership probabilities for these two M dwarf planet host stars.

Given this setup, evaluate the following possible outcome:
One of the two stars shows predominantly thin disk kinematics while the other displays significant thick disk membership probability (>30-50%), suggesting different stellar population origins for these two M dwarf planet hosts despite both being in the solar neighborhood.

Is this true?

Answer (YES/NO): NO